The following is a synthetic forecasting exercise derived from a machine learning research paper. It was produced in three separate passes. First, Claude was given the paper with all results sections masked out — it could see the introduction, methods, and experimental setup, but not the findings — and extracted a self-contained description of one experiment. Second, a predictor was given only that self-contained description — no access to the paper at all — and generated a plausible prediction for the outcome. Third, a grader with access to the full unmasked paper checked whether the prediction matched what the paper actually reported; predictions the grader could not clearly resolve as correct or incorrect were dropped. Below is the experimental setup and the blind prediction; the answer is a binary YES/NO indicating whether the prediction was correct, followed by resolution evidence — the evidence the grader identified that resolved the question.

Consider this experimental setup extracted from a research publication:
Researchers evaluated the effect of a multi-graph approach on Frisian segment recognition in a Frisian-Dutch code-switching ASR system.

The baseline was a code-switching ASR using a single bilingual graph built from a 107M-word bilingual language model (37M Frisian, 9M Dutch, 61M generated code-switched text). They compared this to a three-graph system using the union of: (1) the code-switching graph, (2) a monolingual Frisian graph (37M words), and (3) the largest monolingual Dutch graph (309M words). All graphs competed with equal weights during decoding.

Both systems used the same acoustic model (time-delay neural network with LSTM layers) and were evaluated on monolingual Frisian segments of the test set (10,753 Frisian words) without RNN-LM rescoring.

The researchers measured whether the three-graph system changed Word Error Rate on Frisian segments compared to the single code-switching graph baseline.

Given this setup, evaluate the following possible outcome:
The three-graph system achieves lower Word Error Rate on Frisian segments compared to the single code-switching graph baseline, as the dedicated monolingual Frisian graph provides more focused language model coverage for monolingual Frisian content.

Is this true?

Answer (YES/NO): NO